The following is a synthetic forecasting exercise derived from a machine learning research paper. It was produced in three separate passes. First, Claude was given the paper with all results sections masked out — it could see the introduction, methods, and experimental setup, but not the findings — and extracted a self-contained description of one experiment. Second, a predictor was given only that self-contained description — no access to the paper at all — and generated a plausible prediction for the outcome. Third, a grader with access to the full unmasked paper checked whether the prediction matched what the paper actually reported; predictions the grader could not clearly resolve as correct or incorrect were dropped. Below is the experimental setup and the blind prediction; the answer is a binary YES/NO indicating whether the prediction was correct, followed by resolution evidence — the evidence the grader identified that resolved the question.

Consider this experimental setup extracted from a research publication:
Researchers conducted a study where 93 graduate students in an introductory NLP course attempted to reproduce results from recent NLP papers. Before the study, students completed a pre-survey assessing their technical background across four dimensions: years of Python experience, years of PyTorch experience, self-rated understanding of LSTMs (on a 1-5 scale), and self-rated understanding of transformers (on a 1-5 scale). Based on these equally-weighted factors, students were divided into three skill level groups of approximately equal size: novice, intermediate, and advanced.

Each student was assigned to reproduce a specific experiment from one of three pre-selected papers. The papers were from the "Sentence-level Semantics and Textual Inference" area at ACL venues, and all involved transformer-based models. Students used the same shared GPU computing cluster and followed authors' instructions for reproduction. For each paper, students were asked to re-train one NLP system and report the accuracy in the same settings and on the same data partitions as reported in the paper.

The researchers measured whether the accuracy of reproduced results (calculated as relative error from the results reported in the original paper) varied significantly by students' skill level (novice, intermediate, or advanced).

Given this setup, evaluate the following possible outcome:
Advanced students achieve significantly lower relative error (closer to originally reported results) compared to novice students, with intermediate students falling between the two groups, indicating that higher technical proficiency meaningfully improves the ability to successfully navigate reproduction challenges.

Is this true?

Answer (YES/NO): NO